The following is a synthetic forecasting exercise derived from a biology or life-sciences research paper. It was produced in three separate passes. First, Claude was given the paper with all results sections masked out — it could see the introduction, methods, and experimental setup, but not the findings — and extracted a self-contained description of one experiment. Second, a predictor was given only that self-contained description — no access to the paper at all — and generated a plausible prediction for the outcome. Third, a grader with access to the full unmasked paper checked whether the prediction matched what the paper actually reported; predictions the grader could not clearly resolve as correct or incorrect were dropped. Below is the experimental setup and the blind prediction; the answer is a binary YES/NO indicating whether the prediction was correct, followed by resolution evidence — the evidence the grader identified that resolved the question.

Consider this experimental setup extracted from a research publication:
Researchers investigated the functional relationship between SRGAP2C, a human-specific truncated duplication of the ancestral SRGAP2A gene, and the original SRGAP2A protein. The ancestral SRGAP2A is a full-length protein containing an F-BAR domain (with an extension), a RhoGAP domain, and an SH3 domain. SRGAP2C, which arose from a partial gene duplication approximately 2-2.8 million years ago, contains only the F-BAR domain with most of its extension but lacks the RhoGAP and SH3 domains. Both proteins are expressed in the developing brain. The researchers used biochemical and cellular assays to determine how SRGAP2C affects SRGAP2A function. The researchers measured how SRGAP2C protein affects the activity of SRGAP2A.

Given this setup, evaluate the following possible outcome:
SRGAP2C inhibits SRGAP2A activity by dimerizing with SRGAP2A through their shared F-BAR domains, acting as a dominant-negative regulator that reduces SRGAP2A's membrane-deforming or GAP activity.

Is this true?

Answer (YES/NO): YES